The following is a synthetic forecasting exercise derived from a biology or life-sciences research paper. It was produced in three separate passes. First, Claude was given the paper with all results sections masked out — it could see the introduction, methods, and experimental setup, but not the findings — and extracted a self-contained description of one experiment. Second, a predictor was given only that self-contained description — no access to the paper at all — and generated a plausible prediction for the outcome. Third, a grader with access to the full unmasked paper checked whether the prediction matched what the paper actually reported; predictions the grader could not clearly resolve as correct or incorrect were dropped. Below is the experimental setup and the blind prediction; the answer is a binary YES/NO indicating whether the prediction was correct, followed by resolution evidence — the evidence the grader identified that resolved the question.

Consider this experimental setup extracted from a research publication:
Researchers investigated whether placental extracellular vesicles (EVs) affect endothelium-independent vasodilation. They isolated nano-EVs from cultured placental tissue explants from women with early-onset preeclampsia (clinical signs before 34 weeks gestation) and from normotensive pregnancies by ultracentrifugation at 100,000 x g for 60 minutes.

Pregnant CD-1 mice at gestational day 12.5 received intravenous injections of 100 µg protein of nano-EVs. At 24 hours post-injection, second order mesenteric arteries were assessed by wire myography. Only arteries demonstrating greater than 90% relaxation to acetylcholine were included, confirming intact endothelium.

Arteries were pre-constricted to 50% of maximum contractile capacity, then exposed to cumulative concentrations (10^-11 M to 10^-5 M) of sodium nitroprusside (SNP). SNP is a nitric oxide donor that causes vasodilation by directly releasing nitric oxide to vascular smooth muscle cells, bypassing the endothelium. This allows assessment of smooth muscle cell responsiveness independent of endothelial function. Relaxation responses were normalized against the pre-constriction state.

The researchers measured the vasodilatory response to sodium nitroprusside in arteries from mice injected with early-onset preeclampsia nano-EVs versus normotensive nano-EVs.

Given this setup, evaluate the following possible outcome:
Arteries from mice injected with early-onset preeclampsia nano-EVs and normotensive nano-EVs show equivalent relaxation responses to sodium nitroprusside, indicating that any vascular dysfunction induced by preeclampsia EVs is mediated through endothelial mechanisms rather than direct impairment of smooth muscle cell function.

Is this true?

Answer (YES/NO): NO